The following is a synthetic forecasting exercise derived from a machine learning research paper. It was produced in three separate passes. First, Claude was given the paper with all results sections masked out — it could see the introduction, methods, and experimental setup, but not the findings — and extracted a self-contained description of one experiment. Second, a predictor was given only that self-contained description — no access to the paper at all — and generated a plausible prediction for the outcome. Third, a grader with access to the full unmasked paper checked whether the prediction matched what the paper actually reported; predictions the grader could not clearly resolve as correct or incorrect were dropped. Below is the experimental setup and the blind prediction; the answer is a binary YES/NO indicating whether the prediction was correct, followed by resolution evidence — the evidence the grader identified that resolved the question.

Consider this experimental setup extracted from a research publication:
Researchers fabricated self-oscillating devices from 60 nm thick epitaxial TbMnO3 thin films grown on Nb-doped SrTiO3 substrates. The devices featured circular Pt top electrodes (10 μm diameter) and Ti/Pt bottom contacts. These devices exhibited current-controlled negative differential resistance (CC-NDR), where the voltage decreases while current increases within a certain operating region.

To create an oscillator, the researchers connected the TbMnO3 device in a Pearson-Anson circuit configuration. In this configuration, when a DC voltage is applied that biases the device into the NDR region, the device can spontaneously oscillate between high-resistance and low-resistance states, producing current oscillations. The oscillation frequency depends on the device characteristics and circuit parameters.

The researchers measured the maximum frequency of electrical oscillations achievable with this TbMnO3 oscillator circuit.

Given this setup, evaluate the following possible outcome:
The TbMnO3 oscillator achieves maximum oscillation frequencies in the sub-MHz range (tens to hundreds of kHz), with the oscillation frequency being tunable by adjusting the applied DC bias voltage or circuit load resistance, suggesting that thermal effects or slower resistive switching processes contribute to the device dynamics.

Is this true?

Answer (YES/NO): YES